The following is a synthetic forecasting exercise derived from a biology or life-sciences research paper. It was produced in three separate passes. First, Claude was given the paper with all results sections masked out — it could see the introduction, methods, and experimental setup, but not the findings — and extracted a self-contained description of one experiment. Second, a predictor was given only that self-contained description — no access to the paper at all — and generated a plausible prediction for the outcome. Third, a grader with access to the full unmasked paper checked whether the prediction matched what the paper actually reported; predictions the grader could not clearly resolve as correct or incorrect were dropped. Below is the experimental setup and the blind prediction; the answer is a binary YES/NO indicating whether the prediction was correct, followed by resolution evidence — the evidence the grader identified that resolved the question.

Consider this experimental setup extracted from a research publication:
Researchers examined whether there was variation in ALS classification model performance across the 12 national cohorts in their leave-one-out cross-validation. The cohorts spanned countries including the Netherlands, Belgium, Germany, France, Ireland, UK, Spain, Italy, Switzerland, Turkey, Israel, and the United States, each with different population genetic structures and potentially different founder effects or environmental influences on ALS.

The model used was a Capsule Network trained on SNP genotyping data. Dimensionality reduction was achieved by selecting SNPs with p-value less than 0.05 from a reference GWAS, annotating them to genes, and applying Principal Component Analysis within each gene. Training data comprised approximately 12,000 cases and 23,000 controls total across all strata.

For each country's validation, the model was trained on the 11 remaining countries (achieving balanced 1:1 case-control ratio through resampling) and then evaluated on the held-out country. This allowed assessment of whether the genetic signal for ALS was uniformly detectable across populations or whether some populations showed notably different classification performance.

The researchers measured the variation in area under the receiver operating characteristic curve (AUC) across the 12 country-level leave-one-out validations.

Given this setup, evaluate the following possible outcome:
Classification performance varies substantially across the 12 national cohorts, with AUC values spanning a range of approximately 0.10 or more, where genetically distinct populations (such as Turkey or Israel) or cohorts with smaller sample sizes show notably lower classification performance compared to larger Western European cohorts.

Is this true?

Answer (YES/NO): NO